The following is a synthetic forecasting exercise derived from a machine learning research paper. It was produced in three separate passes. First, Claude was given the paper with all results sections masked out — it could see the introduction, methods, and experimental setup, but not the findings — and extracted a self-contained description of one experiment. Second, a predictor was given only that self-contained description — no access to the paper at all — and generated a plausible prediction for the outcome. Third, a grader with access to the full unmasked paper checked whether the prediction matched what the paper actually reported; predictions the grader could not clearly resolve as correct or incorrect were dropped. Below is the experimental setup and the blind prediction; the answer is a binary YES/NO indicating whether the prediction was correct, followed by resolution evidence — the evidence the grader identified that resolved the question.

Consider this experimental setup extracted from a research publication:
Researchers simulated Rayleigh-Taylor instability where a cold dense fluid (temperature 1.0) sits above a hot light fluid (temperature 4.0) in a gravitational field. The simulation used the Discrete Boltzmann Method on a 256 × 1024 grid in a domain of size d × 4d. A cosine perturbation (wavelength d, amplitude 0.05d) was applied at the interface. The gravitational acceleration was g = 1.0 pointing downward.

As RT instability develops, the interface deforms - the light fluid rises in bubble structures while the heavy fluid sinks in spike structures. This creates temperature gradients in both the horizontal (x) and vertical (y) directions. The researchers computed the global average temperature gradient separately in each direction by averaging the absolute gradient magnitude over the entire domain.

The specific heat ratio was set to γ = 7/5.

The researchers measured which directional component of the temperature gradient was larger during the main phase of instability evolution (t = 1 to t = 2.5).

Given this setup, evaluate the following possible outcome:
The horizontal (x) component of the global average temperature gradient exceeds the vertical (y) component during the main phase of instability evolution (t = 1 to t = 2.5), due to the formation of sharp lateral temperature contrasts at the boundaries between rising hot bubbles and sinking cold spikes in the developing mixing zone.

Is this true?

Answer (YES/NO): YES